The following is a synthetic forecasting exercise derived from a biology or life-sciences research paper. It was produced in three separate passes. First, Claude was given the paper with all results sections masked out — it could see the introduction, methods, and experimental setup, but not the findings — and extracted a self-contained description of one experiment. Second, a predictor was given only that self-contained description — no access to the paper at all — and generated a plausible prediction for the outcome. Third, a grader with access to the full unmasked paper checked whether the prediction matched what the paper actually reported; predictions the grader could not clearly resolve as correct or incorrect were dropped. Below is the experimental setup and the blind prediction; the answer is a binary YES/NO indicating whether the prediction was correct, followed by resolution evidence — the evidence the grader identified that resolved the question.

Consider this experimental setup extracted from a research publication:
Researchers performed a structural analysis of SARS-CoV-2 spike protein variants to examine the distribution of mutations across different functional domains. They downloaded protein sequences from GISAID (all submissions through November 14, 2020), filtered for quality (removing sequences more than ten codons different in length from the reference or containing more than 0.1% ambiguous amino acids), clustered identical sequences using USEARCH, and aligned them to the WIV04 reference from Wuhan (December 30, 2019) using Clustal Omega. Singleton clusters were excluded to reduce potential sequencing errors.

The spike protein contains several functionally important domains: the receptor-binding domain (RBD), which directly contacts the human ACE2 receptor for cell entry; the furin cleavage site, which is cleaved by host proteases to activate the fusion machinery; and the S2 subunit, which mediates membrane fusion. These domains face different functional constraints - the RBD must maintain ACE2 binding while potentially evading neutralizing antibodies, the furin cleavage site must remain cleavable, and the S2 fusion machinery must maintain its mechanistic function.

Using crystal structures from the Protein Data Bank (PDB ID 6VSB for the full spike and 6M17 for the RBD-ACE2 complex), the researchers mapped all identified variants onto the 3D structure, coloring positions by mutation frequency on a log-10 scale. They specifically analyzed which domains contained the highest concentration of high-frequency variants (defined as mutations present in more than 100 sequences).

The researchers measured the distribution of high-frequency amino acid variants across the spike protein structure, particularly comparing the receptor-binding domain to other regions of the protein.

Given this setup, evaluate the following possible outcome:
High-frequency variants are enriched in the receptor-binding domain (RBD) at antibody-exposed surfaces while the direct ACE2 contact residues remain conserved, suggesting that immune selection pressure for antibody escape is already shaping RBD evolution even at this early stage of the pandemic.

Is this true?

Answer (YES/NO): NO